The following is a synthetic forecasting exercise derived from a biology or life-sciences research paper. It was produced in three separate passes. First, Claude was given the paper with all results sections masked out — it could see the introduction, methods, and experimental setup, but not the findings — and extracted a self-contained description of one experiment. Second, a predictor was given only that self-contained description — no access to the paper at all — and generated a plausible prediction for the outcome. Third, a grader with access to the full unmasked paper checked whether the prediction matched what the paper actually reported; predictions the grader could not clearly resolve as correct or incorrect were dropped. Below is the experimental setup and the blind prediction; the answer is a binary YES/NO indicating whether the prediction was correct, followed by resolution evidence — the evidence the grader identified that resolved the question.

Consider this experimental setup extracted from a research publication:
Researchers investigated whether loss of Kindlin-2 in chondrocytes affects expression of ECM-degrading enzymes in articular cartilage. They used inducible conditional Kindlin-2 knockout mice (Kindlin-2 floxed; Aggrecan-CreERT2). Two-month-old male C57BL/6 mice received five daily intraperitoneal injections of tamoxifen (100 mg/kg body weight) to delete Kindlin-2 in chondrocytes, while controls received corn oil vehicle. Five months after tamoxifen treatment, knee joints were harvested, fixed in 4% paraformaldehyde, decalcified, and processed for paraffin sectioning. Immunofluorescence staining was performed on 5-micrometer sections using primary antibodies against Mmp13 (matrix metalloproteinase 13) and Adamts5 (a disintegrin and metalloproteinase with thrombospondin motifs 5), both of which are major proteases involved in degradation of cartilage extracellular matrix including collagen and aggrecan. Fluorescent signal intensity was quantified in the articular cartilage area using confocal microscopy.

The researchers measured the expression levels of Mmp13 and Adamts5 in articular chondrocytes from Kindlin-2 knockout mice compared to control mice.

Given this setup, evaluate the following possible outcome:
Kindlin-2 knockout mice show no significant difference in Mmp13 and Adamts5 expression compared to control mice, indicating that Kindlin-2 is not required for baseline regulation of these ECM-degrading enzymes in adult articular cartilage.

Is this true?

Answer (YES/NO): NO